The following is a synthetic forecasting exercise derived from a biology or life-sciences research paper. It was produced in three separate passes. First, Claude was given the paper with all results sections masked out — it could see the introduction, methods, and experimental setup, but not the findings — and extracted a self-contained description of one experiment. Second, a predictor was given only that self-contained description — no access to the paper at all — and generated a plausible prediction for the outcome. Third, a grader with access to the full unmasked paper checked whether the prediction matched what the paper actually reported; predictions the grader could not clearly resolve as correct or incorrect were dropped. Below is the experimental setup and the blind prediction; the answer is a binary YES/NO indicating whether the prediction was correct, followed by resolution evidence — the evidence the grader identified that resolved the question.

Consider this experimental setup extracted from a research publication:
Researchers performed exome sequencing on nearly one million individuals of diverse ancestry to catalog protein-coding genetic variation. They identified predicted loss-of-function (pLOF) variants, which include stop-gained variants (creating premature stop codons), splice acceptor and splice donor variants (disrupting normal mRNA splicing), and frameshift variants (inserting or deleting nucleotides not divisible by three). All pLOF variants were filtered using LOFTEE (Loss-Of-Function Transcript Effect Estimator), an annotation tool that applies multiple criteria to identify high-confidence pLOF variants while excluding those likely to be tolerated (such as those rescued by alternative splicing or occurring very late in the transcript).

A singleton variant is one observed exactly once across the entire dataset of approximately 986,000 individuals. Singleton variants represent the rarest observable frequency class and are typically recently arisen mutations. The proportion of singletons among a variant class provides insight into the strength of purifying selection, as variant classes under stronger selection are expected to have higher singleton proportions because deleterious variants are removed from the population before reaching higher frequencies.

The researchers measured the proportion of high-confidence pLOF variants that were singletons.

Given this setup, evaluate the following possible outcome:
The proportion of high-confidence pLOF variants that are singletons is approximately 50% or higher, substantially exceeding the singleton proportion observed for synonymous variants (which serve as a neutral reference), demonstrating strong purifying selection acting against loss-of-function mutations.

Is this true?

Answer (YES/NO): YES